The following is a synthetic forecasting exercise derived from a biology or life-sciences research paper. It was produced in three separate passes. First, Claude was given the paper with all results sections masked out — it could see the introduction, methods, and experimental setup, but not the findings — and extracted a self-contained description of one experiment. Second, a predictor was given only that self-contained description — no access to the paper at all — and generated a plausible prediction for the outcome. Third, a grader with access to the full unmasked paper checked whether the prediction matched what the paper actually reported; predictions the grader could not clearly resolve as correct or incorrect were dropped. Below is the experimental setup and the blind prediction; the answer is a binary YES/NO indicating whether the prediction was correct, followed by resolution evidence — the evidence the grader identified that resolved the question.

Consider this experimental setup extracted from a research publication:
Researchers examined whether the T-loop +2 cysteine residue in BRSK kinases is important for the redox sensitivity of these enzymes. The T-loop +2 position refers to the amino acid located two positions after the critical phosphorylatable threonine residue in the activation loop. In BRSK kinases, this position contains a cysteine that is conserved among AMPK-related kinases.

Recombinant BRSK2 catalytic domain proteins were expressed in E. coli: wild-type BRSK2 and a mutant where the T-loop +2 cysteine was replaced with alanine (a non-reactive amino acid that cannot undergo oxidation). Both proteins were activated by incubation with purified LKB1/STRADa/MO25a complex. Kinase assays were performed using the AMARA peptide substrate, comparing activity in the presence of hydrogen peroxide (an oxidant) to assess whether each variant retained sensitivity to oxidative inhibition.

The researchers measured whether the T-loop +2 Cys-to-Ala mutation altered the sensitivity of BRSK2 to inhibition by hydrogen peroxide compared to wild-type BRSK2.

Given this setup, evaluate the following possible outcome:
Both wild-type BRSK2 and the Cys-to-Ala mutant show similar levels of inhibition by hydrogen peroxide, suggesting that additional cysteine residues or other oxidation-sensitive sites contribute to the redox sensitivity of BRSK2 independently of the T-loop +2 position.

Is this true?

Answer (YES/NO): YES